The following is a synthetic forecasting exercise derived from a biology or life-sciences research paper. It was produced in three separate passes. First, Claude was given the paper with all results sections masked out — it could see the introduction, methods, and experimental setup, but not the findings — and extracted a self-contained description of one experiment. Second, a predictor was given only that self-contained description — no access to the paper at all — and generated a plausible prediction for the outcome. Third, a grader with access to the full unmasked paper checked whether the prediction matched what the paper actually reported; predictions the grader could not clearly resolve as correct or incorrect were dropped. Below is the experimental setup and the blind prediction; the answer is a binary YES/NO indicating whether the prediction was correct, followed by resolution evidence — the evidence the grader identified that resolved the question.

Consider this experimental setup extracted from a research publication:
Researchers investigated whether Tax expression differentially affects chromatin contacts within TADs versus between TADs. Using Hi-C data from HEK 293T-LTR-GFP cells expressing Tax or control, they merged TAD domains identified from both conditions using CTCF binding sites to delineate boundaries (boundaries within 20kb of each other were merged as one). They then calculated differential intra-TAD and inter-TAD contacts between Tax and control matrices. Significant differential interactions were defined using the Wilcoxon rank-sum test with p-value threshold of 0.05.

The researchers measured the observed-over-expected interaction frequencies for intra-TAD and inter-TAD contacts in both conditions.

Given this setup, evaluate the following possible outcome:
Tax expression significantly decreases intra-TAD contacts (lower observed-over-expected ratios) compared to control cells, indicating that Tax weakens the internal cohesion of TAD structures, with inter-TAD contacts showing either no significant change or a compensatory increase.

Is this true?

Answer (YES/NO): NO